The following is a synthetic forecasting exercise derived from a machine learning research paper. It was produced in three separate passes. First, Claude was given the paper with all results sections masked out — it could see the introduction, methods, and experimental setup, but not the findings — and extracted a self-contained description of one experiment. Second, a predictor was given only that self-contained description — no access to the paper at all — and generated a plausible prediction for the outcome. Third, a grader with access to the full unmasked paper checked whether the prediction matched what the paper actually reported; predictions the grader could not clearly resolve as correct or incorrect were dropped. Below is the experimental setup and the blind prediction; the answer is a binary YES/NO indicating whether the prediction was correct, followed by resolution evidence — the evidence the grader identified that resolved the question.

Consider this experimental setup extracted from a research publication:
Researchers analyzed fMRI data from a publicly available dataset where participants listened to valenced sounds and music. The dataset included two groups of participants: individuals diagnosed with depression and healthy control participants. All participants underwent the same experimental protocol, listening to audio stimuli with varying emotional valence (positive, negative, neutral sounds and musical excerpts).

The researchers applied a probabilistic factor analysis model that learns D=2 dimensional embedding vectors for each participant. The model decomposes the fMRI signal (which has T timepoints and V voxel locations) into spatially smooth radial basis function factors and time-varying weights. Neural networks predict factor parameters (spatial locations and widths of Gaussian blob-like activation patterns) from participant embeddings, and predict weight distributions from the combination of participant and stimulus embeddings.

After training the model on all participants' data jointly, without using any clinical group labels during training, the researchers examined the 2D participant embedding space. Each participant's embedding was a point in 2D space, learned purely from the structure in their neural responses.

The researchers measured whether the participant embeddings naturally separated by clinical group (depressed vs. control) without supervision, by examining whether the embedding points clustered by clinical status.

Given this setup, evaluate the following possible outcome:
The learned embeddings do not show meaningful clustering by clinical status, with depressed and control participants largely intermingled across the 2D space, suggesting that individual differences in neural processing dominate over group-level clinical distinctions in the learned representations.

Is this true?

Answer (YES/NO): YES